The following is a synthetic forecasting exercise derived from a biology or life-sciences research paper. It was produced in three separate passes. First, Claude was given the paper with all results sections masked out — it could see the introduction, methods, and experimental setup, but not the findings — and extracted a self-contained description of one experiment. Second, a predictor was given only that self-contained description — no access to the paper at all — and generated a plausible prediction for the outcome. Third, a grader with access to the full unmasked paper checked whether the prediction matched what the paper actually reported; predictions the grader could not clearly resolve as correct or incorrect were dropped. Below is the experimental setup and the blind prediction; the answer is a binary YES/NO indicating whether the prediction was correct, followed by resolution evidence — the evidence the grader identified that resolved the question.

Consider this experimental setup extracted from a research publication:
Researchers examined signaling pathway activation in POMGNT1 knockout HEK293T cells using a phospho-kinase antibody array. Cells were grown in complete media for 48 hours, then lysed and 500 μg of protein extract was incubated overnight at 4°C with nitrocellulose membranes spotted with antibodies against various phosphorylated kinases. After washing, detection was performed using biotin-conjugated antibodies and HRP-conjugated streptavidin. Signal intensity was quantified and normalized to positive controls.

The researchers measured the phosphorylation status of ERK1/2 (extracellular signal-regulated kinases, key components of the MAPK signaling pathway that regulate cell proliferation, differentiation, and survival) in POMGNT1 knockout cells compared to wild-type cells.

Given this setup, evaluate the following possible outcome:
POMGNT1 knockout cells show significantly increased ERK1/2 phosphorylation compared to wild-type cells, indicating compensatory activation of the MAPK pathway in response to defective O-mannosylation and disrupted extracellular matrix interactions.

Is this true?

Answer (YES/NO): YES